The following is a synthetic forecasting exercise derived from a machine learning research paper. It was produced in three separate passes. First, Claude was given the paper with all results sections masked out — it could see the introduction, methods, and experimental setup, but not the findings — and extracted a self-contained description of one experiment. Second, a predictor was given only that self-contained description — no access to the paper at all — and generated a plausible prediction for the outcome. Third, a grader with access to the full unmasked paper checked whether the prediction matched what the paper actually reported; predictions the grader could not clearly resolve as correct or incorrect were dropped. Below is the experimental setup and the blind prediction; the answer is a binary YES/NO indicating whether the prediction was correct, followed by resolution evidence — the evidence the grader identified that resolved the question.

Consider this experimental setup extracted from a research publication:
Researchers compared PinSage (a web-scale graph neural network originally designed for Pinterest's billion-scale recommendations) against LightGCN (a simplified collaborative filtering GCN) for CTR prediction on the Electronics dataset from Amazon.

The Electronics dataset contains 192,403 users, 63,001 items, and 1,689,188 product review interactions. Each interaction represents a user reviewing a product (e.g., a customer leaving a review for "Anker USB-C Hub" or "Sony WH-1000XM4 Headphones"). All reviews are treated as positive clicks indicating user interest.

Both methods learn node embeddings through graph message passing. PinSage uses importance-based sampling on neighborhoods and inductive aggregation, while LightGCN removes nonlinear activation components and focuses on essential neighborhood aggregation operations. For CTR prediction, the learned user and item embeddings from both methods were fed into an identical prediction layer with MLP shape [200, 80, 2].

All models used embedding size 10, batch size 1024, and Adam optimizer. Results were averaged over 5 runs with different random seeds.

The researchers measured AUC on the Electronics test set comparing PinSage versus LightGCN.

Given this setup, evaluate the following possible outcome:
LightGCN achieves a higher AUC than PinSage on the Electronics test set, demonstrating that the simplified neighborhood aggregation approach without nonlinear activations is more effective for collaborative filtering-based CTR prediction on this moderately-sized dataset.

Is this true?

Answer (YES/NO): YES